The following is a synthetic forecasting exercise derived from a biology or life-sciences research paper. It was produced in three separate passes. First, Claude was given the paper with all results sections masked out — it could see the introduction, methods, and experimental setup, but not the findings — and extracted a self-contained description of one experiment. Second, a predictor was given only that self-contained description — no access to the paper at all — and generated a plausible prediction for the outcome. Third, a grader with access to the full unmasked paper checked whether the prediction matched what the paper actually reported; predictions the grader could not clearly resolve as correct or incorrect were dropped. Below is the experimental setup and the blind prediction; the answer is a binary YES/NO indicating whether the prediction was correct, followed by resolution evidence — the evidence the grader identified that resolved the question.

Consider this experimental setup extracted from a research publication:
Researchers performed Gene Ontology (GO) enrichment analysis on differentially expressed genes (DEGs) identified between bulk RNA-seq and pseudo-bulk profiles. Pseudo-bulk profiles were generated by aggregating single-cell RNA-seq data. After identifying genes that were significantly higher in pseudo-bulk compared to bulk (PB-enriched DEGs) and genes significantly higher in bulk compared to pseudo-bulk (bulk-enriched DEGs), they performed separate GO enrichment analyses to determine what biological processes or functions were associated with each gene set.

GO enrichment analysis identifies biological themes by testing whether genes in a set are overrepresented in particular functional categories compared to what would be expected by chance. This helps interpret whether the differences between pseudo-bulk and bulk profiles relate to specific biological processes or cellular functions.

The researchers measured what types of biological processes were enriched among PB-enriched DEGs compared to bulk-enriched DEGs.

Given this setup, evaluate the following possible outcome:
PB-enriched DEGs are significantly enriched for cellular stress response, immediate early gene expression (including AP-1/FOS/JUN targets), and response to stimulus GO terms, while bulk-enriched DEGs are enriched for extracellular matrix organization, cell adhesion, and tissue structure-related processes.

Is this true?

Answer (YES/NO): NO